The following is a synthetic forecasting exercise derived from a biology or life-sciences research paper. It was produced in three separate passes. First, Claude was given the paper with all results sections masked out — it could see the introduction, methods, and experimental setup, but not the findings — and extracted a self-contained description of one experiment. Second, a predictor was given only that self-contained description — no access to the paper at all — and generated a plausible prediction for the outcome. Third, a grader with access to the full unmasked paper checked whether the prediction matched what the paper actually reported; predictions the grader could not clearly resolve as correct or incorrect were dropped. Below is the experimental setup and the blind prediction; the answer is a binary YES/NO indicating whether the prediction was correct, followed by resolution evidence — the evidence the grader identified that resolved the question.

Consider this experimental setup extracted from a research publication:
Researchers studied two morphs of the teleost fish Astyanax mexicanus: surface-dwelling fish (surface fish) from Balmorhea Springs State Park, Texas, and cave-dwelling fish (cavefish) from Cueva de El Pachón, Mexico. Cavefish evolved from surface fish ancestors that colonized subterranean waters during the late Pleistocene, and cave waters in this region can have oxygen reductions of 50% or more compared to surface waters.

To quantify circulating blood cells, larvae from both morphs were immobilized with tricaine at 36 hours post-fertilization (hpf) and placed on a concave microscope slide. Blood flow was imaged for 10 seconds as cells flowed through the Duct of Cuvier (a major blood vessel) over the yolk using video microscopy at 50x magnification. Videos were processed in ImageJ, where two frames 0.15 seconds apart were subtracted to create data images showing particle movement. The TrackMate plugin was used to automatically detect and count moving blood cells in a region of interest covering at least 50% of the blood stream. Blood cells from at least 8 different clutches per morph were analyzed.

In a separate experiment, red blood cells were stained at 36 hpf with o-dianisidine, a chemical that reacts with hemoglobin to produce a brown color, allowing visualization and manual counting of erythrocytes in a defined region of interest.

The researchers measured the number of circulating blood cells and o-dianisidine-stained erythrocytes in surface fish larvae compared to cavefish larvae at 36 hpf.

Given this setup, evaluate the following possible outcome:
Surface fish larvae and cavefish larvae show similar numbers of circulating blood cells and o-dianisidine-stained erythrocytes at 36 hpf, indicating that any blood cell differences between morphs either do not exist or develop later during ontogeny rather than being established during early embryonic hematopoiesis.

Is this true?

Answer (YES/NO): NO